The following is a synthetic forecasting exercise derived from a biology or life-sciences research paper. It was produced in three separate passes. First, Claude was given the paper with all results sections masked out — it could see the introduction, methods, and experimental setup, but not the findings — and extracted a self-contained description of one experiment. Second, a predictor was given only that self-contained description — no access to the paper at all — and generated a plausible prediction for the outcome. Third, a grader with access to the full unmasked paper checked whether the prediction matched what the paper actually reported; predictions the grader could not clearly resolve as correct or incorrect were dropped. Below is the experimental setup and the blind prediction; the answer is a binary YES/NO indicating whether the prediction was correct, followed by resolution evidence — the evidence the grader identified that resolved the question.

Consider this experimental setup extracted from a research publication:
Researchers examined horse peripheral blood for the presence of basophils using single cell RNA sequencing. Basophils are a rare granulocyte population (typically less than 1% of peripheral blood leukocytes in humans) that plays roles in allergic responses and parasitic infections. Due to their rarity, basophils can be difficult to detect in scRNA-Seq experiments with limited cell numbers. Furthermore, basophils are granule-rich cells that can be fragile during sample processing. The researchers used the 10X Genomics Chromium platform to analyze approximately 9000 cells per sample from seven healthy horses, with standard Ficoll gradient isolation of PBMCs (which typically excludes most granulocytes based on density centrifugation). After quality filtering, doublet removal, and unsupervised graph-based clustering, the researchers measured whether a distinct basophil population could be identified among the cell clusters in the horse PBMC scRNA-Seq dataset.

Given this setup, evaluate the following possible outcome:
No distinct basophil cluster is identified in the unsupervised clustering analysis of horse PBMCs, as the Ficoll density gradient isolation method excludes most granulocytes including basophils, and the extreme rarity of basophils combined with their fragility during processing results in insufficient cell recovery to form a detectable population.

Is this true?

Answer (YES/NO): NO